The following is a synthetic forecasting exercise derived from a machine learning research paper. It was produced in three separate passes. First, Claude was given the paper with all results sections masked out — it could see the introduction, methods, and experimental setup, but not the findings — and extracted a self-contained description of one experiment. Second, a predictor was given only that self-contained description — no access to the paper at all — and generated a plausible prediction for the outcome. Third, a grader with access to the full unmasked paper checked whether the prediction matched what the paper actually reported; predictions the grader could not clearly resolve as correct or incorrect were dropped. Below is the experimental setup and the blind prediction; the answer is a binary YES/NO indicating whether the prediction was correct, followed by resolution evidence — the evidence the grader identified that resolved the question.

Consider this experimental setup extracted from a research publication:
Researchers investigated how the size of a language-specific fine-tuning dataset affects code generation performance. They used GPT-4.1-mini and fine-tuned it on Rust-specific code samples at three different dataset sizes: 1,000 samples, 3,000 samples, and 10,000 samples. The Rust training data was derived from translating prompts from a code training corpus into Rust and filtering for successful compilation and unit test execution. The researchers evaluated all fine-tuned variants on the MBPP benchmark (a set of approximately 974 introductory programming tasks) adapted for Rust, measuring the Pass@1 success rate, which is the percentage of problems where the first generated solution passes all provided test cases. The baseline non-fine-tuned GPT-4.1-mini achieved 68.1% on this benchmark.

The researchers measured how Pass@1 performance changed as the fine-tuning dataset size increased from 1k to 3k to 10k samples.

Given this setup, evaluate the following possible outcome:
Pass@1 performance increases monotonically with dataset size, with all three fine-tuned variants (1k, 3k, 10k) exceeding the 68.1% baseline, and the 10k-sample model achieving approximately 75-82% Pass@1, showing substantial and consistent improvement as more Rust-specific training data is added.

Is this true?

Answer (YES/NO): NO